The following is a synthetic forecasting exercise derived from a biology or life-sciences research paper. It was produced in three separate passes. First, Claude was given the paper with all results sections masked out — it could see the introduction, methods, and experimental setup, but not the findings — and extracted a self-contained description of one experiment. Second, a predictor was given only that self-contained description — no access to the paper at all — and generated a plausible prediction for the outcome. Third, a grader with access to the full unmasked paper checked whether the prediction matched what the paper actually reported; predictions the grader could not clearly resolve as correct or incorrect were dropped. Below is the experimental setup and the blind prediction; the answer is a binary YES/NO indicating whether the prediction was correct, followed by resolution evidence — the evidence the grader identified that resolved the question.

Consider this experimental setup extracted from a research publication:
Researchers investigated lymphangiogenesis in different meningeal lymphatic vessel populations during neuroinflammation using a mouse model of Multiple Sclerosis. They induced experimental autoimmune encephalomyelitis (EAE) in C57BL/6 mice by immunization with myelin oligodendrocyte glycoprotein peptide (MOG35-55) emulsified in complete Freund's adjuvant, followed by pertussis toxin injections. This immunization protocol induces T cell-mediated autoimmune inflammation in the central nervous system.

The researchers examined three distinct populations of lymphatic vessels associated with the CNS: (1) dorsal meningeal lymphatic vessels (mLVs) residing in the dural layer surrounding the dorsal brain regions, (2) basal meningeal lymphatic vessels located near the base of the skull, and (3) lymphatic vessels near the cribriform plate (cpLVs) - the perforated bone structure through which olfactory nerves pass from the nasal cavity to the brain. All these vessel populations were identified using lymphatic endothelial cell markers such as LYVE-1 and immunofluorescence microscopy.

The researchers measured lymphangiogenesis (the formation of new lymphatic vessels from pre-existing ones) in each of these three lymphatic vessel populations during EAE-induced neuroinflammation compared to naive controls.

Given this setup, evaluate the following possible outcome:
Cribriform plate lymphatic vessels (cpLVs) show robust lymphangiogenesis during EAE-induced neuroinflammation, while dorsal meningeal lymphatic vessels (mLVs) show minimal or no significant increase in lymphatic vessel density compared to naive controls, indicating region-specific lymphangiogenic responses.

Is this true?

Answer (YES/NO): YES